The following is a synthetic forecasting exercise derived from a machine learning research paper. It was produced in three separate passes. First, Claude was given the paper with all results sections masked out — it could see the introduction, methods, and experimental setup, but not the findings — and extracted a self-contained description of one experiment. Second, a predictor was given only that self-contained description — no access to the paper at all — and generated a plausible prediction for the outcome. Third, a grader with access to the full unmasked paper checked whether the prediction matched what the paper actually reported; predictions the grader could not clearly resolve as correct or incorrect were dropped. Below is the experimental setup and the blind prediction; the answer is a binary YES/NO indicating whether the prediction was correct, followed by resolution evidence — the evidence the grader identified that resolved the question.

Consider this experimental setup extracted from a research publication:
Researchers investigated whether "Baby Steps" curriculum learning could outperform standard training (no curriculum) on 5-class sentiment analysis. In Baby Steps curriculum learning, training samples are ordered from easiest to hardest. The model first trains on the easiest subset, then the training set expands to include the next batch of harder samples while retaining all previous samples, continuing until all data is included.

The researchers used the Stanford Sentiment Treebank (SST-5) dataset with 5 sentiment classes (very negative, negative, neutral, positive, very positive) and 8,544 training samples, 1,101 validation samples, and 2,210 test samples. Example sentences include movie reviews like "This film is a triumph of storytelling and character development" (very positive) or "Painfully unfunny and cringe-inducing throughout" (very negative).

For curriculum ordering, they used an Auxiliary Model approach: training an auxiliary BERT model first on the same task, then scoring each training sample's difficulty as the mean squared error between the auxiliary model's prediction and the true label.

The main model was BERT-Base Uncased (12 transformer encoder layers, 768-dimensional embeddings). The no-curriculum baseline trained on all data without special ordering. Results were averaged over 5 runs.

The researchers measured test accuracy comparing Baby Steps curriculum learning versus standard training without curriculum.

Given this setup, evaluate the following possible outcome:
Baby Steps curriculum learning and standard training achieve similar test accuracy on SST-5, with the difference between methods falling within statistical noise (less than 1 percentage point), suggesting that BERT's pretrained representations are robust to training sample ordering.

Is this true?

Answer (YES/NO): NO